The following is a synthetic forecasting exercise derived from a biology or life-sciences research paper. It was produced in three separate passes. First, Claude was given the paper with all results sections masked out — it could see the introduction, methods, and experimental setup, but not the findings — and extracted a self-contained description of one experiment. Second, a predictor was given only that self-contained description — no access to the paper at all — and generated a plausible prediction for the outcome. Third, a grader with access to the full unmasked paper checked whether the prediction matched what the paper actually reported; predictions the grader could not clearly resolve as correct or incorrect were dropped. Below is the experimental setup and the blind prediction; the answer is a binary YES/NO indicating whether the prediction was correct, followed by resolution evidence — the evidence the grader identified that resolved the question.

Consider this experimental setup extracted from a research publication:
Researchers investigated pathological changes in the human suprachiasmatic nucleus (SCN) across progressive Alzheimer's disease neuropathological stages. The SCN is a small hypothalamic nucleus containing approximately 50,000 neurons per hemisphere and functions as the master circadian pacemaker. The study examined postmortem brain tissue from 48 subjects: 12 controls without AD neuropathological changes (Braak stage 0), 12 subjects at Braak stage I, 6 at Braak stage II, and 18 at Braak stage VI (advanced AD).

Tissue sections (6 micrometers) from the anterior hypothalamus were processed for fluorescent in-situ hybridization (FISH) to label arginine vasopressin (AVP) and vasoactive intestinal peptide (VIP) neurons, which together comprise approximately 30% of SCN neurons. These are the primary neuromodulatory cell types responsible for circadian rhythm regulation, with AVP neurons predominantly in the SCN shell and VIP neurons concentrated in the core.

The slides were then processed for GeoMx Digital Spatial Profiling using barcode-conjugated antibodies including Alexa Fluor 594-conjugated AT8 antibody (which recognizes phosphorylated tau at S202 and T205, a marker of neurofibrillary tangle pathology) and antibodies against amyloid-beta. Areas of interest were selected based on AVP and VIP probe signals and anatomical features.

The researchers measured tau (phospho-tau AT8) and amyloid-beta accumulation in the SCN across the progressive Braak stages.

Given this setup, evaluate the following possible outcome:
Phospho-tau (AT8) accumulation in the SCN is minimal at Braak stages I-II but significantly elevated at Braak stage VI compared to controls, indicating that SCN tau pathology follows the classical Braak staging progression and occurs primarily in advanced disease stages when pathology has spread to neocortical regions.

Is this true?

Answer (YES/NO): NO